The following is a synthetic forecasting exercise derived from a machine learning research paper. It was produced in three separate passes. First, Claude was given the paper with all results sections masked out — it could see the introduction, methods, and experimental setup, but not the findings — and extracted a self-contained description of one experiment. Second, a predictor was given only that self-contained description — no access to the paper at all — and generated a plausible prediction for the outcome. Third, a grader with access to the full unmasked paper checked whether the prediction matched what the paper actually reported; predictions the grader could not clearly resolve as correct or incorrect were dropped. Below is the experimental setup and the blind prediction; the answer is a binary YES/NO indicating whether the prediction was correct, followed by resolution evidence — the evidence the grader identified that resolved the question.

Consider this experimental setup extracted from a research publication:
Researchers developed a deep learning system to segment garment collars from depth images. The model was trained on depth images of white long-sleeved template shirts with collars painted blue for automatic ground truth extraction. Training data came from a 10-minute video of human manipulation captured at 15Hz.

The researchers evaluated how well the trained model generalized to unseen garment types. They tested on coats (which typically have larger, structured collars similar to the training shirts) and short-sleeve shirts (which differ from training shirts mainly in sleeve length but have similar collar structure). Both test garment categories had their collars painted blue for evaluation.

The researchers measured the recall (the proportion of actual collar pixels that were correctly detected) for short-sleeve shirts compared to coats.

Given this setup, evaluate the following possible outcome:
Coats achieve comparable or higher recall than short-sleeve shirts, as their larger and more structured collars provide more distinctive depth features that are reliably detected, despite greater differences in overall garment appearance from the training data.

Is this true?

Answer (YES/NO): NO